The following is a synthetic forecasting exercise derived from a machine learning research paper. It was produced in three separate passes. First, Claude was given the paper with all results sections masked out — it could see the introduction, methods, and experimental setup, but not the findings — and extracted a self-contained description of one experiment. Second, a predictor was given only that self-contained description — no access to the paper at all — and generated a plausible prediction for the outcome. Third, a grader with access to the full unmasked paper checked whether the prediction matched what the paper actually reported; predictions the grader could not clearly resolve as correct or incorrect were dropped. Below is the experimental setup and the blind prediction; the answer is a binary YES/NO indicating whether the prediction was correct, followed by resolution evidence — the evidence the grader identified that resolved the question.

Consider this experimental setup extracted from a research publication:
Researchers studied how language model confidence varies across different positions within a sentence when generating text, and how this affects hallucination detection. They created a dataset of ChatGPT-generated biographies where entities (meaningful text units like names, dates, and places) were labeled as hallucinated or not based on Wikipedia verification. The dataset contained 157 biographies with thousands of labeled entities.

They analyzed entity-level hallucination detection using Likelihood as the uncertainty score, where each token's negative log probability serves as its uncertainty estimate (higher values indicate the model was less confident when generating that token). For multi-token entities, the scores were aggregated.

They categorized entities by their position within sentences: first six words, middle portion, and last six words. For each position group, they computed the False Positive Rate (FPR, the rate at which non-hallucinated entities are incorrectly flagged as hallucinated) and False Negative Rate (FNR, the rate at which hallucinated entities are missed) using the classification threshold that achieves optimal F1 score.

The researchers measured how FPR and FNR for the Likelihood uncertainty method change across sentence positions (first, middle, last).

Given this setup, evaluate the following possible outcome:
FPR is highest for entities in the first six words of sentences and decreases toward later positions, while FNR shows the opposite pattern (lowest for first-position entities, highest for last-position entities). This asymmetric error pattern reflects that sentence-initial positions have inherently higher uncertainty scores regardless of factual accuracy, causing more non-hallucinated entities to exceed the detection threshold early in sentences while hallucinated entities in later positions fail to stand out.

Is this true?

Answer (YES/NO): YES